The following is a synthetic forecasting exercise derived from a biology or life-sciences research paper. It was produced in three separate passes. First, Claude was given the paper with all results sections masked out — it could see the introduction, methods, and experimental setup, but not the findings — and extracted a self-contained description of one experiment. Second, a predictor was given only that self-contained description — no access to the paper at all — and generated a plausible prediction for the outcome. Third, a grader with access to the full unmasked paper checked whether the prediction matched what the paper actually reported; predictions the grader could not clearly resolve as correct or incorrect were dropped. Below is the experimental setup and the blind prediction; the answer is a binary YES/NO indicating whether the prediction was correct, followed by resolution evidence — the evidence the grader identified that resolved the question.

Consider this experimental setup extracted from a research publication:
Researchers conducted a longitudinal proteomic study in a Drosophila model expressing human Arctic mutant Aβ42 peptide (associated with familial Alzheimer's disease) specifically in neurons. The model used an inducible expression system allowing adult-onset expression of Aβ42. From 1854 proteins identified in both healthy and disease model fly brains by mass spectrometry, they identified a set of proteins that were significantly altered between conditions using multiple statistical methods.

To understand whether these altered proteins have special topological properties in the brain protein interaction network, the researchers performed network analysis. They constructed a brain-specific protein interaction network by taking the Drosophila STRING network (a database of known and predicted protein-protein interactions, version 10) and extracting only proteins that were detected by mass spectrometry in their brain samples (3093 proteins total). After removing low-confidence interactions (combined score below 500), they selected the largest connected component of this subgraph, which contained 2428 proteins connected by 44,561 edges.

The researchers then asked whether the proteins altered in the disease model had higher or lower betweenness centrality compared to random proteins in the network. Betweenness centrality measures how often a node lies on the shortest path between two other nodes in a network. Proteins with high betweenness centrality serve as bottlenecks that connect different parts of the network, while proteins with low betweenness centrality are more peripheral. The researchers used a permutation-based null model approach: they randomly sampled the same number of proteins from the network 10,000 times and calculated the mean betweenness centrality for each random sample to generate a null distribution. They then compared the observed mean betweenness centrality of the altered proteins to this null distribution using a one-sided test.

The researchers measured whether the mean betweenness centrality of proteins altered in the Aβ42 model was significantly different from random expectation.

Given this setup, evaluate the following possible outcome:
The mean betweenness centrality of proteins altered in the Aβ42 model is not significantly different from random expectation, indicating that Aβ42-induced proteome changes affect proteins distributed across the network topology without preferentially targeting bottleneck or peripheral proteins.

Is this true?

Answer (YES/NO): NO